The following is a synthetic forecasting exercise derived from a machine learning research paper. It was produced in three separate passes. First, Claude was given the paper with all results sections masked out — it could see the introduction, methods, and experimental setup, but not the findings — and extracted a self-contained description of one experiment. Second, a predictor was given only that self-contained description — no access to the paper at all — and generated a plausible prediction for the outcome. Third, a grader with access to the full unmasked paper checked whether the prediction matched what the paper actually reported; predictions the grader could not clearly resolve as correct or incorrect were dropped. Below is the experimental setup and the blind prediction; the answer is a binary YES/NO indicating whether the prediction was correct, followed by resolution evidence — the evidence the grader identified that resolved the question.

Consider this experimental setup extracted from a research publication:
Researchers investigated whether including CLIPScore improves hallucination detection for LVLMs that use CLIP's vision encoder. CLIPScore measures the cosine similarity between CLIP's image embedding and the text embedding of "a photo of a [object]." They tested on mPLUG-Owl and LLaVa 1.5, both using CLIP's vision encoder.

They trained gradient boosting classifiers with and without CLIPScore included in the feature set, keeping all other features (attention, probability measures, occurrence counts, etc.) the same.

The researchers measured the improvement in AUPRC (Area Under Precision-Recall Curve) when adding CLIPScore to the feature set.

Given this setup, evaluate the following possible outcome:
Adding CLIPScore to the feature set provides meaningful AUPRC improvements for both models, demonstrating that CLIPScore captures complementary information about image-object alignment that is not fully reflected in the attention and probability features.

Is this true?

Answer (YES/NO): YES